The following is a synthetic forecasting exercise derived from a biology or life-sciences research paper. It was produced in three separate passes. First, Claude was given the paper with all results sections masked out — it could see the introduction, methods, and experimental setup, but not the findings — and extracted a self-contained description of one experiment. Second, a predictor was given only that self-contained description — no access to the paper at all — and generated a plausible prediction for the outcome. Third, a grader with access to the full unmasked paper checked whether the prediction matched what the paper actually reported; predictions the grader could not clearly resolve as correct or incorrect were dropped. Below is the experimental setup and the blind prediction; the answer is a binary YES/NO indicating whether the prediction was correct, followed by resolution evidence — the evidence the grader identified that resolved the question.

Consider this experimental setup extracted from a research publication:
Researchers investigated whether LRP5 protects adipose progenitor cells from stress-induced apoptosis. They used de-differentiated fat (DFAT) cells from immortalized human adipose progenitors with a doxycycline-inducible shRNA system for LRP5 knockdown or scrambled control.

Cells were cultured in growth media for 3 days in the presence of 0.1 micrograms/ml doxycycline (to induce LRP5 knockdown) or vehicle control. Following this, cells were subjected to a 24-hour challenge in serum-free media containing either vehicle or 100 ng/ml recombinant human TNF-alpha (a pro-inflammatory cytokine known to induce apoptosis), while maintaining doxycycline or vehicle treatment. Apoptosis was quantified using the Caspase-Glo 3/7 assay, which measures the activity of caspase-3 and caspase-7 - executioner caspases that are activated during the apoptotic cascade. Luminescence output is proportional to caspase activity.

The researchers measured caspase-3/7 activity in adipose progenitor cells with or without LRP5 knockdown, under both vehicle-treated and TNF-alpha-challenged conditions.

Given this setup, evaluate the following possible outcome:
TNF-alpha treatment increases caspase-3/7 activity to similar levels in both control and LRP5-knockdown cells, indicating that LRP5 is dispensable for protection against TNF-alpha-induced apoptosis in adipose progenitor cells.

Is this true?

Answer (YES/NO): NO